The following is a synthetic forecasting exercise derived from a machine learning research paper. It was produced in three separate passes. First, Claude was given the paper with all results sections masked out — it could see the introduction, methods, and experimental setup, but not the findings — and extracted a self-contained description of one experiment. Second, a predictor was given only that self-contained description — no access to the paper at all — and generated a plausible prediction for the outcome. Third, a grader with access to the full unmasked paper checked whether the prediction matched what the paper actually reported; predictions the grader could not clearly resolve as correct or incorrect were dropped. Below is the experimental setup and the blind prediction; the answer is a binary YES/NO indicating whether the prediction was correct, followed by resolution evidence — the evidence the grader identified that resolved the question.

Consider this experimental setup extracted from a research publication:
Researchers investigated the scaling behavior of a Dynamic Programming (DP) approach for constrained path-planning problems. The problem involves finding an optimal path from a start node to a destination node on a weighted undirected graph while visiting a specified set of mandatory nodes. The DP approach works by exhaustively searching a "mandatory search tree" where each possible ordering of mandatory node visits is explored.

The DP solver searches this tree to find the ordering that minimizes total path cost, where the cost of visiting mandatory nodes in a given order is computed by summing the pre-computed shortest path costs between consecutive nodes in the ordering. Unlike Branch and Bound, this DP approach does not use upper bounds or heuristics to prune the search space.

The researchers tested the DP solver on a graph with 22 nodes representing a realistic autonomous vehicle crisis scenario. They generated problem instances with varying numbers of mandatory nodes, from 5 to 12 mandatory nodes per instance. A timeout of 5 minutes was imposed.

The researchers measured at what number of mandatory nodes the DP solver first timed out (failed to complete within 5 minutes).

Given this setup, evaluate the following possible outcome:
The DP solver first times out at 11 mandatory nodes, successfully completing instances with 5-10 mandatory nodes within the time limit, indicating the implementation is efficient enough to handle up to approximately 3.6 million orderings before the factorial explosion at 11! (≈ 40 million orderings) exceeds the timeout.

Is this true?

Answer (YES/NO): NO